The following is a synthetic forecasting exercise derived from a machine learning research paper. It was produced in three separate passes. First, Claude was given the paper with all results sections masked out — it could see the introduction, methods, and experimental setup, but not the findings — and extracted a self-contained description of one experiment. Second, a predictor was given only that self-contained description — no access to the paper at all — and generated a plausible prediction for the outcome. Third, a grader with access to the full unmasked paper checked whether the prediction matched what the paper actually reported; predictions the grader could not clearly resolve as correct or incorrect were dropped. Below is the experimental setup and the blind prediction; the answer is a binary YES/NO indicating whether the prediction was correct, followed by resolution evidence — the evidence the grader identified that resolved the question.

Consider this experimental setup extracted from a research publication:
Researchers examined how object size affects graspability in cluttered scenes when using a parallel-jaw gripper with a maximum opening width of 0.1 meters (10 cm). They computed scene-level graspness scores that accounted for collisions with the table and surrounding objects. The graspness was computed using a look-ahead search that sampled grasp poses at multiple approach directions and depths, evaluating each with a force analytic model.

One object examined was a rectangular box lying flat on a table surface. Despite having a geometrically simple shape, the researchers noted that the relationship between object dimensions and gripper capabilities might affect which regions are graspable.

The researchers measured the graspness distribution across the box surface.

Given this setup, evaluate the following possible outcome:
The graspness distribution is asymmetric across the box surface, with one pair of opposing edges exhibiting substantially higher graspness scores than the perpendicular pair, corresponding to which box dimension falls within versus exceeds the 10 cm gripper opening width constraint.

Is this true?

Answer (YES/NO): NO